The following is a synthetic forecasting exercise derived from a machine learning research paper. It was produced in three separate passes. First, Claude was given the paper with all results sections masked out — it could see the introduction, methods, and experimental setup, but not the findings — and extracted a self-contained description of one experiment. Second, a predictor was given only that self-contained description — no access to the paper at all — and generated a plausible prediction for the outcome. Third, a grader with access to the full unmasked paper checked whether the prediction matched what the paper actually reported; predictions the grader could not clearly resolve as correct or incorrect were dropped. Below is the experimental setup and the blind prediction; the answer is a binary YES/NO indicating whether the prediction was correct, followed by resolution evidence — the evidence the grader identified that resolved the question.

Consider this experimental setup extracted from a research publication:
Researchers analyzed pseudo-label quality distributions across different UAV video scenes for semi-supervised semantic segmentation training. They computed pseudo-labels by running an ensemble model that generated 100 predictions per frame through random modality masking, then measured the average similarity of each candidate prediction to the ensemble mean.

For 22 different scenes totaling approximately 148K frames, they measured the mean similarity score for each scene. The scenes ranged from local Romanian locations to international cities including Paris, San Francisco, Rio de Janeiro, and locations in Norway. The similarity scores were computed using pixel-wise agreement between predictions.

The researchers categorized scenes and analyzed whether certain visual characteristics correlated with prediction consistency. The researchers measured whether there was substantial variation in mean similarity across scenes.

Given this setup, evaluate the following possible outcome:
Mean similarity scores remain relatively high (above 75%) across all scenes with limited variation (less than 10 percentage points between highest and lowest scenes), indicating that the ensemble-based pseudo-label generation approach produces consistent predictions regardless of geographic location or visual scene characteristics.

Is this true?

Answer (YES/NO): NO